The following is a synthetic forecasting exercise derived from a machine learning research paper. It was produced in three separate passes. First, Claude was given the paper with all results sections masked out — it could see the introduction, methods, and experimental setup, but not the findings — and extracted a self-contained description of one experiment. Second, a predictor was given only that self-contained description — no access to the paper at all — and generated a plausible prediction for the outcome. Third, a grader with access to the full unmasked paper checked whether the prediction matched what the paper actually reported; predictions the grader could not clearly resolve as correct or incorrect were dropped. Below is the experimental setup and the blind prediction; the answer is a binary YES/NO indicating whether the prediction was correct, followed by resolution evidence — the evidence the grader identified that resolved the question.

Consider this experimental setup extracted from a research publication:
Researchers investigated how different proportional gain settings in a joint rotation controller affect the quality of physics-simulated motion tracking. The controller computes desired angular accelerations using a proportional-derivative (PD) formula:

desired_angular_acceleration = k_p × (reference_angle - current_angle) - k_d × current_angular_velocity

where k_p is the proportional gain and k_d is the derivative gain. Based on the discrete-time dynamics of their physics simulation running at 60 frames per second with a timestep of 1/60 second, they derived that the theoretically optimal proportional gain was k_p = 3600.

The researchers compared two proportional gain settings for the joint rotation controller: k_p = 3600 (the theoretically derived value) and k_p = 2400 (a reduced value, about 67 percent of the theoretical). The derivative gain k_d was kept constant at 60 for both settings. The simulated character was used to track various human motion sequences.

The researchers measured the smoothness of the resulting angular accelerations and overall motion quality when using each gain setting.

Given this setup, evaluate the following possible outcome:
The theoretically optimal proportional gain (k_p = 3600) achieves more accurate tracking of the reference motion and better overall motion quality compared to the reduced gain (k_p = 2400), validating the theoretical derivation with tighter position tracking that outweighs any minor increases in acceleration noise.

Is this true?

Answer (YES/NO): NO